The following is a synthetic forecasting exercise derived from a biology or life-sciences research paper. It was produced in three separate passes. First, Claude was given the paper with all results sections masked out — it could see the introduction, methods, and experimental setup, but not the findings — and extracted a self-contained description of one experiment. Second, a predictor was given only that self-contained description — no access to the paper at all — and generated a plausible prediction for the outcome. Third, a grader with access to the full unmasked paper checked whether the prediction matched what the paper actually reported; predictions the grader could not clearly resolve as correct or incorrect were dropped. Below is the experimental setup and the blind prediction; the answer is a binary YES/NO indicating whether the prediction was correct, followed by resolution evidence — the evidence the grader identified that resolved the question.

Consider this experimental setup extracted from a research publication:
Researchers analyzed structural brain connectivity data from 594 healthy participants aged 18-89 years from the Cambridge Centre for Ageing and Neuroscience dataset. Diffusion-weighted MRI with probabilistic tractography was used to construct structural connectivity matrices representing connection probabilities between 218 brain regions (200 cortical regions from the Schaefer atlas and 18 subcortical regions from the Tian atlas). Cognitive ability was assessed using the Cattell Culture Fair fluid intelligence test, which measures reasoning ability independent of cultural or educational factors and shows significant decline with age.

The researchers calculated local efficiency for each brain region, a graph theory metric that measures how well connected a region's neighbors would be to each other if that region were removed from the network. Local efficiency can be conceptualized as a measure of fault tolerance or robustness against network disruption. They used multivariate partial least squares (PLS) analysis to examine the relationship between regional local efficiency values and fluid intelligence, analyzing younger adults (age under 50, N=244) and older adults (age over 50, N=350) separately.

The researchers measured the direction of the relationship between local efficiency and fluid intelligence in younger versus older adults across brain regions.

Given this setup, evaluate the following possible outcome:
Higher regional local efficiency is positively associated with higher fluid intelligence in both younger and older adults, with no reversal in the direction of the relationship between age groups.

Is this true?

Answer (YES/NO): NO